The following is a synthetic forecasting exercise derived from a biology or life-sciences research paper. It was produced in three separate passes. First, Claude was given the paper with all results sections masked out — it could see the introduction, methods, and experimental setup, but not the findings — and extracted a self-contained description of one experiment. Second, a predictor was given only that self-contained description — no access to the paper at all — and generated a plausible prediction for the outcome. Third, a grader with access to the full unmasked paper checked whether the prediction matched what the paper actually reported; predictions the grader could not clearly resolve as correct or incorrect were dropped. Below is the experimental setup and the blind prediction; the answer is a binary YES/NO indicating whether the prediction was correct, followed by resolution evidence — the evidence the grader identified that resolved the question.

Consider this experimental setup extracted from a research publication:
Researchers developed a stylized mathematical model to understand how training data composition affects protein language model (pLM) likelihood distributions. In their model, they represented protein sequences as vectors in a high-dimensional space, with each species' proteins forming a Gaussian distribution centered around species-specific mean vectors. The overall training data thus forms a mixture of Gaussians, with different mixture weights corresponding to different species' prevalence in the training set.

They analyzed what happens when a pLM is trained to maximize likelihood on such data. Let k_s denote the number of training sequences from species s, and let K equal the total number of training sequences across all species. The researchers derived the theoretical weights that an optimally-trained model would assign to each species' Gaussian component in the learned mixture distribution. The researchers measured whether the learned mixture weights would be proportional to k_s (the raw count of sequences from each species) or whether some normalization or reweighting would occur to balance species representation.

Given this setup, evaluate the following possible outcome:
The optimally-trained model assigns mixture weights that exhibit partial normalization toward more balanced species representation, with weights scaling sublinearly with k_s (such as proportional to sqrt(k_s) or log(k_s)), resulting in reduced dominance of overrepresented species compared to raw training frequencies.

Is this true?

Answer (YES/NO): NO